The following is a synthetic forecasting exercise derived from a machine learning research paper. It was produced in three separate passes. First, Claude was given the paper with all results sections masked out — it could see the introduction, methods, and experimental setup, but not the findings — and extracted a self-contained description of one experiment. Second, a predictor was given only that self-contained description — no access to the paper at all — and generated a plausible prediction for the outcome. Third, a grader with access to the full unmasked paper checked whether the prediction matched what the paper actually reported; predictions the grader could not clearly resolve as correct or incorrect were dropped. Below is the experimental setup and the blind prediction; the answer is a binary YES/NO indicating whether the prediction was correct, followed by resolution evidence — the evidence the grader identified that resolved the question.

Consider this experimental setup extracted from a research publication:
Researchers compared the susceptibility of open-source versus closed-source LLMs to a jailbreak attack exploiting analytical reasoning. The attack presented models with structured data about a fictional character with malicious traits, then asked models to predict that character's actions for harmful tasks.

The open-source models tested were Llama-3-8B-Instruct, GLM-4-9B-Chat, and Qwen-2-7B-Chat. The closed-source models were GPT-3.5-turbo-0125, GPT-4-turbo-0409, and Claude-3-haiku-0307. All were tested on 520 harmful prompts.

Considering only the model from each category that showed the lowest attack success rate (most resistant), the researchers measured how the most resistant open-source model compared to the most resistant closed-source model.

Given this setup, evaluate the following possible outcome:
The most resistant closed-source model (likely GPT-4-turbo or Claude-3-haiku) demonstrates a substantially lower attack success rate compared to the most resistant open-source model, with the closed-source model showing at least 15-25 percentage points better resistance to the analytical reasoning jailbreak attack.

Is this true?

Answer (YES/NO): NO